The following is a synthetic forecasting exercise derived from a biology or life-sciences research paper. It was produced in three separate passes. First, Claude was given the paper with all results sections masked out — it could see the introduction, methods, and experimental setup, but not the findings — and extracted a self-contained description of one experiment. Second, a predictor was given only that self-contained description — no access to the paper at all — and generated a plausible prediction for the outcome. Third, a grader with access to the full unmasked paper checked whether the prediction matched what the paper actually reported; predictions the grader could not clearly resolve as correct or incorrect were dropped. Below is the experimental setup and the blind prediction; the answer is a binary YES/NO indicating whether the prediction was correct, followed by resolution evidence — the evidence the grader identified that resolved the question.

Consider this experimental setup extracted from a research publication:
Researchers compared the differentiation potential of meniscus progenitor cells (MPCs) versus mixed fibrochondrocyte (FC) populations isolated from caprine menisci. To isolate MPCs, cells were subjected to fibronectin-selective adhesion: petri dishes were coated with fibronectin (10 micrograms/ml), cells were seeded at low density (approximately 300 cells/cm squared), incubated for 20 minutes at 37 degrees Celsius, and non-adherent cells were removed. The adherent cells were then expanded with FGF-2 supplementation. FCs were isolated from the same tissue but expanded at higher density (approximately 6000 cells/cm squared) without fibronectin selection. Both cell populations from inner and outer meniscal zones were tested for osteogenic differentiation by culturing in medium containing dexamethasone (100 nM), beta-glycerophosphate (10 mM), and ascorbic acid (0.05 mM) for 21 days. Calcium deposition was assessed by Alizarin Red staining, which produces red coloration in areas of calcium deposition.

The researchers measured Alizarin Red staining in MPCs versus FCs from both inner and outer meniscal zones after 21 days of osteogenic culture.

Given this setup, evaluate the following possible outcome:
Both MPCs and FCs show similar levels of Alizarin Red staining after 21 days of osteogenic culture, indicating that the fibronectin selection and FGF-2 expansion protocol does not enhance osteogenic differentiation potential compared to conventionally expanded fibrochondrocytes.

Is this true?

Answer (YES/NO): NO